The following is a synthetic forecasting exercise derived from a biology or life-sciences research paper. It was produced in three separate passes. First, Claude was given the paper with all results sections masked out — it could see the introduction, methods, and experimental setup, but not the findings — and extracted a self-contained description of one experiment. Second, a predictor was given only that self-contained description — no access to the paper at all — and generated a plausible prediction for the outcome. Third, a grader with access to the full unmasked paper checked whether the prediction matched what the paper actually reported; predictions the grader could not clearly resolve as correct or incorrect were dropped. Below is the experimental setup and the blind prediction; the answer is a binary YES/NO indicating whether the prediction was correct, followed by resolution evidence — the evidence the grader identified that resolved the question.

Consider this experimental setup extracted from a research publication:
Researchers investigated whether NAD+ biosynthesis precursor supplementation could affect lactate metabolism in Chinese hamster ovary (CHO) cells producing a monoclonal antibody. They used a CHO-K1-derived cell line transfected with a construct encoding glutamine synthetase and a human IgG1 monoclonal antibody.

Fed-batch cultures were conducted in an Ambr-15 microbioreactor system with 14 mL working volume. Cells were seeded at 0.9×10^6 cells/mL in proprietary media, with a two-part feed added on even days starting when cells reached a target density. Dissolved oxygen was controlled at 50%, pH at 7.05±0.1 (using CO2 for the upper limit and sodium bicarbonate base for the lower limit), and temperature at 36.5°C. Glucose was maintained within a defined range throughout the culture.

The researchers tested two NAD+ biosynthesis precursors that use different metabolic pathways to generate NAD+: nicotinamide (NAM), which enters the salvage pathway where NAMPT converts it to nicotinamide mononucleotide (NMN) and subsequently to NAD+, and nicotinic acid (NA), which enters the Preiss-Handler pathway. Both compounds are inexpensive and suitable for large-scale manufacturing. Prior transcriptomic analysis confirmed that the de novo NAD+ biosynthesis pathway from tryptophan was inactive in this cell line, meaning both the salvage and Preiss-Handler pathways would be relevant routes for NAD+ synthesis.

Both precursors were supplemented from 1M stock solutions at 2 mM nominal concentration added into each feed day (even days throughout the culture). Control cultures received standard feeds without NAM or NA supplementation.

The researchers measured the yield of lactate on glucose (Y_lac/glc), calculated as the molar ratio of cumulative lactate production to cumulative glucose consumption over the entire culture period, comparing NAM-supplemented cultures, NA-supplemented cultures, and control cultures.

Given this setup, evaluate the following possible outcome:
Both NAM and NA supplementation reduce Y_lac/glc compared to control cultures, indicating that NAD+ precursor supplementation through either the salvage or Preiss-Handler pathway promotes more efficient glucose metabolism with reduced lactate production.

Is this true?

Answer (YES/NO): NO